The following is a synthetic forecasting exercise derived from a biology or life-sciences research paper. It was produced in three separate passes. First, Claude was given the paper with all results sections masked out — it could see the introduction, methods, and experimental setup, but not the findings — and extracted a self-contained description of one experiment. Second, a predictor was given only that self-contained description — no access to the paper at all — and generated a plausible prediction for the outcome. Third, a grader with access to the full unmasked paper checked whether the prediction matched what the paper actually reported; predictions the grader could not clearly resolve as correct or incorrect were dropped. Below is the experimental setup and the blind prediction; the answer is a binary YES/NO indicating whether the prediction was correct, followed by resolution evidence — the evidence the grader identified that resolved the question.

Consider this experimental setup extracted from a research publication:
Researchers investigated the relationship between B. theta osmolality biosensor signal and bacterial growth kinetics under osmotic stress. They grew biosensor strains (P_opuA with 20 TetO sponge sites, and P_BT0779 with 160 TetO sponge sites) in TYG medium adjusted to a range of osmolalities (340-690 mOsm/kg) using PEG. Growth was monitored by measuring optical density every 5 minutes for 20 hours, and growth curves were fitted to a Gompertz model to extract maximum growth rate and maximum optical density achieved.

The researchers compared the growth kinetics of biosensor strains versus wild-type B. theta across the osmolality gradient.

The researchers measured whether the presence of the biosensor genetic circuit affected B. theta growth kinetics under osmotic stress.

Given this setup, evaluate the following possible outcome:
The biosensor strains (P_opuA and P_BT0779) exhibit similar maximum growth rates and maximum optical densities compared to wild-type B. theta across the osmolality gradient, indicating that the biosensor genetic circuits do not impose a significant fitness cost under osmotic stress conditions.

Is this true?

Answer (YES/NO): YES